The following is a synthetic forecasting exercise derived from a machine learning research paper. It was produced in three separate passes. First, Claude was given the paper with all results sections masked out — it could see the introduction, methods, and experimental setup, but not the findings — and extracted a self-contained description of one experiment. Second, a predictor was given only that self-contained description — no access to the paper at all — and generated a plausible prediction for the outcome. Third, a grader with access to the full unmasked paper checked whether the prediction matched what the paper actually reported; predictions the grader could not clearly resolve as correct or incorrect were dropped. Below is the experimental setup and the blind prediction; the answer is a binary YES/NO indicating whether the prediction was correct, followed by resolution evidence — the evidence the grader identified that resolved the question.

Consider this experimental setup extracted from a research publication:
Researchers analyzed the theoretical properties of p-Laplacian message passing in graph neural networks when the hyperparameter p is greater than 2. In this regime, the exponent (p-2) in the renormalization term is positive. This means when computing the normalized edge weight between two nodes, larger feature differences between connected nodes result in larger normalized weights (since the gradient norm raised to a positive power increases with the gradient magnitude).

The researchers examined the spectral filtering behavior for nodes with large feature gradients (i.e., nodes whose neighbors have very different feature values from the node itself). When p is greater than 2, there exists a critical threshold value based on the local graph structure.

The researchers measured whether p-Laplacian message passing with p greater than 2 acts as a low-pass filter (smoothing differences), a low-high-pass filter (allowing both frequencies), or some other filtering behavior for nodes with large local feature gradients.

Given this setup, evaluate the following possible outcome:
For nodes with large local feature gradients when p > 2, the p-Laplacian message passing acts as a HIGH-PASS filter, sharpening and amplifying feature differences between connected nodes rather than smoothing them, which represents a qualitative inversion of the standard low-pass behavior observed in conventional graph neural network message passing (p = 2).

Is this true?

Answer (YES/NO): NO